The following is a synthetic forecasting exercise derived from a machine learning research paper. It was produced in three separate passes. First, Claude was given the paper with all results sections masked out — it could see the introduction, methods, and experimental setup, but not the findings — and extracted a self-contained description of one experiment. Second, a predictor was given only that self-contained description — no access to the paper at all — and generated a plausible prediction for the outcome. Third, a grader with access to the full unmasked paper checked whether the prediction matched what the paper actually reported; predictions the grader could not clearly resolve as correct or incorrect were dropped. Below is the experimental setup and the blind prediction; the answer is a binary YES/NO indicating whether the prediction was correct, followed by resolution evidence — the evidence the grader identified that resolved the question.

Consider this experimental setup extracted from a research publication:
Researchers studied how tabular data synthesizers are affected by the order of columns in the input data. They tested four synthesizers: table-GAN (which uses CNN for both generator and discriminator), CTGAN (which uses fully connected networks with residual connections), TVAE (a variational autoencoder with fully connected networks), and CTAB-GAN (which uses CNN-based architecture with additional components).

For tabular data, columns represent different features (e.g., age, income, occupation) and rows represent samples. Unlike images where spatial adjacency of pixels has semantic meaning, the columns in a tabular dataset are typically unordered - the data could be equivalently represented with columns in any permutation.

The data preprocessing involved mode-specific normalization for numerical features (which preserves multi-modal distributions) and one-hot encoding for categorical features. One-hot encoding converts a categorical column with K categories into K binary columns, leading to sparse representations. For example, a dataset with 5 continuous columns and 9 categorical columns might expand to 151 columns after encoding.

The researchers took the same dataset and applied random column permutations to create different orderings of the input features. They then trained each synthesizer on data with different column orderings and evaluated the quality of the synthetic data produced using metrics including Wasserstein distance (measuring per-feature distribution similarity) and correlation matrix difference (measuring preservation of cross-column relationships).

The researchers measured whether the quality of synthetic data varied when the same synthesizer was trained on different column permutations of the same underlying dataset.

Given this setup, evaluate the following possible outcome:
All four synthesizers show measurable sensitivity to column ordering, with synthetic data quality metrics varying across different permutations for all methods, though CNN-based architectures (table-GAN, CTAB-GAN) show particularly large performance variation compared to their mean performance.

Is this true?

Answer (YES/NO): NO